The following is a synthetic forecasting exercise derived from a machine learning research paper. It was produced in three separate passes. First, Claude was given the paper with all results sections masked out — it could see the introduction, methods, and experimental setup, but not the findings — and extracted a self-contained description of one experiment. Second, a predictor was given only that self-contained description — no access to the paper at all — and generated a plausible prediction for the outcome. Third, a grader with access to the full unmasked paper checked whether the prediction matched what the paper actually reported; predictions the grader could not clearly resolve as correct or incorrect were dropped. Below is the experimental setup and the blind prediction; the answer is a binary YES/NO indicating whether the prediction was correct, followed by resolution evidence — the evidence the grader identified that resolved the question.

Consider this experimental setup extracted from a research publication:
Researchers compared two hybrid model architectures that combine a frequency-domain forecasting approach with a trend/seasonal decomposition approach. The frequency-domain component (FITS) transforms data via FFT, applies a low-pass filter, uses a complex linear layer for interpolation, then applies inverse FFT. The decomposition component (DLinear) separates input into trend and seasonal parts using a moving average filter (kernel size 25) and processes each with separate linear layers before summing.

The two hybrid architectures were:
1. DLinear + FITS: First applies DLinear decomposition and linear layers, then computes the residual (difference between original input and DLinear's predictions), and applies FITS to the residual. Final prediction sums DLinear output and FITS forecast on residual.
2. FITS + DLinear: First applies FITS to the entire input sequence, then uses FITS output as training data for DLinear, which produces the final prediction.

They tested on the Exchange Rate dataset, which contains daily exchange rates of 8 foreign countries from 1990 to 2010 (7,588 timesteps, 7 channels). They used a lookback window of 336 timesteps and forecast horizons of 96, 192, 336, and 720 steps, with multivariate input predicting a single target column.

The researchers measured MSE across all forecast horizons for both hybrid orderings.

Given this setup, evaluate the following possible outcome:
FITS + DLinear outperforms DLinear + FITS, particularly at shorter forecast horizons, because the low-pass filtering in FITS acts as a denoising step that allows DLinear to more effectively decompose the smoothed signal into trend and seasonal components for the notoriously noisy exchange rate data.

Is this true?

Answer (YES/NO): NO